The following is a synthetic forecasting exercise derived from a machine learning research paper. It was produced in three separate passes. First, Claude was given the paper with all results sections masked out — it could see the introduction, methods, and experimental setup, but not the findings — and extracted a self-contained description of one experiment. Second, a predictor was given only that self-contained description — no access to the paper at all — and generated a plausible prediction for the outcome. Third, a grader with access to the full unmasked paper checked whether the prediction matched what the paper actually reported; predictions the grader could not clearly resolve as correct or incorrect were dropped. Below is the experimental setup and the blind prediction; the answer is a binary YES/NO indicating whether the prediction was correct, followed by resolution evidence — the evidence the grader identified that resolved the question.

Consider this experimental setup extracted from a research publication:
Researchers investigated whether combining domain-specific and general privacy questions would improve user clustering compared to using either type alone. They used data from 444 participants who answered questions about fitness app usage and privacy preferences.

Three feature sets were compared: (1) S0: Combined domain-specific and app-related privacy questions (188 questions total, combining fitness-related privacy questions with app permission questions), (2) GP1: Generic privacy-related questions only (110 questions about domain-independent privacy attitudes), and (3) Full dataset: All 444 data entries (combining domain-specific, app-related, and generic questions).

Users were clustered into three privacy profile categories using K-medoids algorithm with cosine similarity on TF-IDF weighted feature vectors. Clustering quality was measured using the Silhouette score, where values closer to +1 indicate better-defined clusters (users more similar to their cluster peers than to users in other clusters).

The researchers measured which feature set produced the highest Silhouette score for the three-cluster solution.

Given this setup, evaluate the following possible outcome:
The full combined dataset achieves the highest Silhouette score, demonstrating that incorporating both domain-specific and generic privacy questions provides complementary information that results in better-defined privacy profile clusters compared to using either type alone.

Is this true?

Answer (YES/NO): NO